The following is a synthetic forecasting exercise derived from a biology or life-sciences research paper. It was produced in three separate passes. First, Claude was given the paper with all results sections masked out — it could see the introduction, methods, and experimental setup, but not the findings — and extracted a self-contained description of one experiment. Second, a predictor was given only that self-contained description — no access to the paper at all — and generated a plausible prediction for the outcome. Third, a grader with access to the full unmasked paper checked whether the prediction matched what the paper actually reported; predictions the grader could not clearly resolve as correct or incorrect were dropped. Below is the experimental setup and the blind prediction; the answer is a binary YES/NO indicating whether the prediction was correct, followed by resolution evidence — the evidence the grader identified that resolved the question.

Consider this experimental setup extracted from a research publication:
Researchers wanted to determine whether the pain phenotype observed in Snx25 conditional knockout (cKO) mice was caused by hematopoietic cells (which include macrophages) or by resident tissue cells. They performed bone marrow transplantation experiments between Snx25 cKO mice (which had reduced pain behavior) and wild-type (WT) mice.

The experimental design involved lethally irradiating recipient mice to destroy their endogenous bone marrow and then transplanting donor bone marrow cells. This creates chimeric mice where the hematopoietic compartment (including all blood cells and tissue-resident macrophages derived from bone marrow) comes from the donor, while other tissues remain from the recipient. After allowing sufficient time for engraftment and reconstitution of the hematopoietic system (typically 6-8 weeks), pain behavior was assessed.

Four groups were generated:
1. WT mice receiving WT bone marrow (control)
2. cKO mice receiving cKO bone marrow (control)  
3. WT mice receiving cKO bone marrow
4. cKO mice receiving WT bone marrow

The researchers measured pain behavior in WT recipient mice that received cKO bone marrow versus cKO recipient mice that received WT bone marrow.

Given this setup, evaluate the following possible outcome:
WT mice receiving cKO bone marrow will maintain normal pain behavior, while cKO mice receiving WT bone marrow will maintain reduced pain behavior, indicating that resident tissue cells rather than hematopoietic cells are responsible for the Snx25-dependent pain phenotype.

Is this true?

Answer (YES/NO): NO